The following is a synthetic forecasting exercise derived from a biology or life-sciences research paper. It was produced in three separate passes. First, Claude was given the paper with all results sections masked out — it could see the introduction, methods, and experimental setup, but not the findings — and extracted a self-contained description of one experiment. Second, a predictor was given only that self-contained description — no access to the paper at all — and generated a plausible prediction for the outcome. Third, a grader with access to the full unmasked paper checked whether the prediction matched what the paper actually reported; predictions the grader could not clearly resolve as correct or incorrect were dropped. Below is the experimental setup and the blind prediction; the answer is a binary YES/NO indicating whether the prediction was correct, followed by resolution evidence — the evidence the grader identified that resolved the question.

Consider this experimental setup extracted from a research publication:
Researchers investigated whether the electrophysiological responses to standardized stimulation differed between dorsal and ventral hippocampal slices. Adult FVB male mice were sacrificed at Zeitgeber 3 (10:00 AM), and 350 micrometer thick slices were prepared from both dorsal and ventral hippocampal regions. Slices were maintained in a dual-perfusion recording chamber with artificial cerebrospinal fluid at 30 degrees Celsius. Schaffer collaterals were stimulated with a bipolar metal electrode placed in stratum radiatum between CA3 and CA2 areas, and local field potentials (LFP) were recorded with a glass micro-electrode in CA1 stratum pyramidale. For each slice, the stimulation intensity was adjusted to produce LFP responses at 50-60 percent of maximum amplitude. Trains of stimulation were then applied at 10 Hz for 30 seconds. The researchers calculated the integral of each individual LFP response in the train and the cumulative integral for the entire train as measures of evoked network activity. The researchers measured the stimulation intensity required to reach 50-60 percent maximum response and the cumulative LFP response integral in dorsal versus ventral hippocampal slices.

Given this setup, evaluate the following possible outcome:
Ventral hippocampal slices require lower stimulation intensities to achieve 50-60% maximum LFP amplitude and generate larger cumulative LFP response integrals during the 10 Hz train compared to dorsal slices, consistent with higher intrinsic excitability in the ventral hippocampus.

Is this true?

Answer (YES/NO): NO